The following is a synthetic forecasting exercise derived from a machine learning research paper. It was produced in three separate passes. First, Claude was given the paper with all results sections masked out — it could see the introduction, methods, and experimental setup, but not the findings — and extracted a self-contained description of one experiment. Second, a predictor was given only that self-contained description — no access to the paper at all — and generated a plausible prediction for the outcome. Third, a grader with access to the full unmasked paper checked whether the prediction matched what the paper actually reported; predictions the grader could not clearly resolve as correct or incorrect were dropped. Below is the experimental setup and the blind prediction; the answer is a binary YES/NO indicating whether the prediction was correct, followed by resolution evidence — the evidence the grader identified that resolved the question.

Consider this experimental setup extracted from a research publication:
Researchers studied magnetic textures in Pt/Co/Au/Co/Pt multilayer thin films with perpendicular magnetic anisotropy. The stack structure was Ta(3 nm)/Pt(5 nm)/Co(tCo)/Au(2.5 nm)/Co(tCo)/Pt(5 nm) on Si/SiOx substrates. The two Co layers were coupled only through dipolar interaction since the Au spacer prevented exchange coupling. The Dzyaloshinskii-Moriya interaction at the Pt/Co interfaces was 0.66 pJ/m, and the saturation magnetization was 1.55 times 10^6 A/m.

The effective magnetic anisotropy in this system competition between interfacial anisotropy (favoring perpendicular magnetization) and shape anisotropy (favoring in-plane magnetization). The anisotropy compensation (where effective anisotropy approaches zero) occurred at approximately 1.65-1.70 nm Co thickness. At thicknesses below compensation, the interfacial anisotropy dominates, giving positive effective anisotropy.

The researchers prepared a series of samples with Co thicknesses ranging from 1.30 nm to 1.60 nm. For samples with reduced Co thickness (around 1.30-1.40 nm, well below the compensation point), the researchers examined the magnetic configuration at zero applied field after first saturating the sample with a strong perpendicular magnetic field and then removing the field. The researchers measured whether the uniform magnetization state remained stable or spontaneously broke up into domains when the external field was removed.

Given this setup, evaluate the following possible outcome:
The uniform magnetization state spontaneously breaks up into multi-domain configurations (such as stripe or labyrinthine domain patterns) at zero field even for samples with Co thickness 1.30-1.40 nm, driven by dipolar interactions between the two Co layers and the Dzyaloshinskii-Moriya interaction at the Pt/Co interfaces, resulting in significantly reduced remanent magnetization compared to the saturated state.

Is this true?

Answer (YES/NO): NO